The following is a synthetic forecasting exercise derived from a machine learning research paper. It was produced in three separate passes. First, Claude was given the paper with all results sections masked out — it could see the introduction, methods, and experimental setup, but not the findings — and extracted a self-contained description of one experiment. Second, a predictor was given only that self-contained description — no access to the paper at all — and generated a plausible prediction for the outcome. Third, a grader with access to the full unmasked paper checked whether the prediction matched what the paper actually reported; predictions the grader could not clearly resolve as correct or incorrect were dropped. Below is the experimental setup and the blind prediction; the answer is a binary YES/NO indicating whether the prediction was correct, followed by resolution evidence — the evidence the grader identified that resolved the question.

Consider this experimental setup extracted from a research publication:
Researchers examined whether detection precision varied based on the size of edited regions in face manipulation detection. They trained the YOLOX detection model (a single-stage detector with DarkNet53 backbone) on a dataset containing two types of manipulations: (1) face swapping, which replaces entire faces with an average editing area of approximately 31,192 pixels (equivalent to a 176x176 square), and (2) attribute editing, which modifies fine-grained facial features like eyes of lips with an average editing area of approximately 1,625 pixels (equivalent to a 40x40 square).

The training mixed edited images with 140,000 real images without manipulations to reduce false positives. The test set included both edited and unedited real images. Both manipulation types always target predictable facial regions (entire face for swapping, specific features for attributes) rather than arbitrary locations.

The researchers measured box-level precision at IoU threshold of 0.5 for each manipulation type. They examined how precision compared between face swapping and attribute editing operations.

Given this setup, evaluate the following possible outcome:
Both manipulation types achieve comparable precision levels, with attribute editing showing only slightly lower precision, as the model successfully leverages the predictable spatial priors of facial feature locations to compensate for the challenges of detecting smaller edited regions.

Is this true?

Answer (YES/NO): YES